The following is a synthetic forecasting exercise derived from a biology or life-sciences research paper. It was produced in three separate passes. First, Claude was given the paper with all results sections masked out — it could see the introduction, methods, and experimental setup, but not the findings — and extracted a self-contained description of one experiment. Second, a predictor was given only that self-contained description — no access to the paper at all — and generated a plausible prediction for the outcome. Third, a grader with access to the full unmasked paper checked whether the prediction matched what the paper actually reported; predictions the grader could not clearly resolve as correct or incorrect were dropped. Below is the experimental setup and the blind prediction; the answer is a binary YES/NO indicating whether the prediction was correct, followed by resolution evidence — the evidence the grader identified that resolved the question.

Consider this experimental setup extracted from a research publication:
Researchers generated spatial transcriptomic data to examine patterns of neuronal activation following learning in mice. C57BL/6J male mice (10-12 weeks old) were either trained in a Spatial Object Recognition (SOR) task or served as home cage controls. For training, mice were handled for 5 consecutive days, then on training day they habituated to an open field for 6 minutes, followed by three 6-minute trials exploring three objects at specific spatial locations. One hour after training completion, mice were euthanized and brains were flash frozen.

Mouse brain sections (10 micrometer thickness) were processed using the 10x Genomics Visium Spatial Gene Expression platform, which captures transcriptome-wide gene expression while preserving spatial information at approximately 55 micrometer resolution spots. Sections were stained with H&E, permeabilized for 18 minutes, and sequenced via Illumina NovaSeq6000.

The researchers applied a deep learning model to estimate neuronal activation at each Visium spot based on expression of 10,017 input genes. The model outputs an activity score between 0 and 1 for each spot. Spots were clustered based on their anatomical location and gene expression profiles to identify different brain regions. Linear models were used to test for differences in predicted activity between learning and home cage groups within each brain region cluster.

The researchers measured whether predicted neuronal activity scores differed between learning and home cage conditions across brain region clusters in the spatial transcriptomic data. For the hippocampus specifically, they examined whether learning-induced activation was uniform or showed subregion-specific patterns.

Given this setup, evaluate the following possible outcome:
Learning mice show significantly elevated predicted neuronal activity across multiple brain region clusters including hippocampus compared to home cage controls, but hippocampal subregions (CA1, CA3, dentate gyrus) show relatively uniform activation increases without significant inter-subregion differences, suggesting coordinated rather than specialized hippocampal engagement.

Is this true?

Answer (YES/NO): NO